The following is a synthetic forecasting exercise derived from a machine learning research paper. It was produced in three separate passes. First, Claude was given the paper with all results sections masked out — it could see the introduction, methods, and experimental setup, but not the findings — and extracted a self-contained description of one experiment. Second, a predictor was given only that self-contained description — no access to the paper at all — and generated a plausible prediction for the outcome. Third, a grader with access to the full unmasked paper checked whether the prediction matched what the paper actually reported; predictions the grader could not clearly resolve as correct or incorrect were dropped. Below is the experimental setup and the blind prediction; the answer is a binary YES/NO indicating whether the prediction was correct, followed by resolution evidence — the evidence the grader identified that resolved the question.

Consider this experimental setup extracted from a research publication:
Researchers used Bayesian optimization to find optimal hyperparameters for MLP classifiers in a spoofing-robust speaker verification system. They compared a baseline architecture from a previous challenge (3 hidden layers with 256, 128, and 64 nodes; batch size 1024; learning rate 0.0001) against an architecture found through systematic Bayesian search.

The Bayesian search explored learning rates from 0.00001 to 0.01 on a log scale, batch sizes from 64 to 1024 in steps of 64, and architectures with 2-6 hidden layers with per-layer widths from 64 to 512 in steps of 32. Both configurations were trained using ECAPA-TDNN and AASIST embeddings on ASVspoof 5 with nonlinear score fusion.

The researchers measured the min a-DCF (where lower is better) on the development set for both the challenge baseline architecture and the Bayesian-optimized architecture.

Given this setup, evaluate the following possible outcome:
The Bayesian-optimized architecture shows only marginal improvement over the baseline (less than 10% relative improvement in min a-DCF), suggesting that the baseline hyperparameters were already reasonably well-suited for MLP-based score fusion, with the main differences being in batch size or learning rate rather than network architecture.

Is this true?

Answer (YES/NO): NO